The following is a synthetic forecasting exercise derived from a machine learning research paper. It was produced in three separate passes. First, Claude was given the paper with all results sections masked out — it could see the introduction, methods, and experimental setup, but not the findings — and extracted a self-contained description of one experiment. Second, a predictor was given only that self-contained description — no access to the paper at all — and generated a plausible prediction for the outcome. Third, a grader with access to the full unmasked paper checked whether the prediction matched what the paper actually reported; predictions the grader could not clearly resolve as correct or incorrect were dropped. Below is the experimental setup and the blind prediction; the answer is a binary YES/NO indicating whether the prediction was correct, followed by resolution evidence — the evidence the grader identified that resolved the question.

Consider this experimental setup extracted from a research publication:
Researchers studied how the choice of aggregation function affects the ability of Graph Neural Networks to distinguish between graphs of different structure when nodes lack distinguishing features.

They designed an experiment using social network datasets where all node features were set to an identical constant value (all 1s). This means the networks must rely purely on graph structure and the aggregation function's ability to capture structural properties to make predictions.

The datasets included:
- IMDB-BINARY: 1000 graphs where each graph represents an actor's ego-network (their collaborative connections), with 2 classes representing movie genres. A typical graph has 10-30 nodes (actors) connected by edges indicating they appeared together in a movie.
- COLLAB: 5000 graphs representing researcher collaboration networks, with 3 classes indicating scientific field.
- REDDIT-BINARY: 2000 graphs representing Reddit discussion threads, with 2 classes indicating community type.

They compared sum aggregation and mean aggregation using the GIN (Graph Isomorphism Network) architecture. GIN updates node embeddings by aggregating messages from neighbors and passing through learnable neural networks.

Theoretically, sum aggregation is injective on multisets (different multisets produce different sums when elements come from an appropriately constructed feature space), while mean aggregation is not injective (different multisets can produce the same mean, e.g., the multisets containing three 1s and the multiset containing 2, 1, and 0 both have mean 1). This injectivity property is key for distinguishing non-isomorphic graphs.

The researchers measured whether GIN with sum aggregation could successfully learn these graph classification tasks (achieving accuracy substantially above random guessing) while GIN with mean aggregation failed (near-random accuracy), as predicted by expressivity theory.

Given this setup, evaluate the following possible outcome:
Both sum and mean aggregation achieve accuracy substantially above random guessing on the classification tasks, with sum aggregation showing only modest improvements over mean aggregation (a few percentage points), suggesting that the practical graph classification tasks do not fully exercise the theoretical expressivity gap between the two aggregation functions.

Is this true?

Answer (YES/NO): NO